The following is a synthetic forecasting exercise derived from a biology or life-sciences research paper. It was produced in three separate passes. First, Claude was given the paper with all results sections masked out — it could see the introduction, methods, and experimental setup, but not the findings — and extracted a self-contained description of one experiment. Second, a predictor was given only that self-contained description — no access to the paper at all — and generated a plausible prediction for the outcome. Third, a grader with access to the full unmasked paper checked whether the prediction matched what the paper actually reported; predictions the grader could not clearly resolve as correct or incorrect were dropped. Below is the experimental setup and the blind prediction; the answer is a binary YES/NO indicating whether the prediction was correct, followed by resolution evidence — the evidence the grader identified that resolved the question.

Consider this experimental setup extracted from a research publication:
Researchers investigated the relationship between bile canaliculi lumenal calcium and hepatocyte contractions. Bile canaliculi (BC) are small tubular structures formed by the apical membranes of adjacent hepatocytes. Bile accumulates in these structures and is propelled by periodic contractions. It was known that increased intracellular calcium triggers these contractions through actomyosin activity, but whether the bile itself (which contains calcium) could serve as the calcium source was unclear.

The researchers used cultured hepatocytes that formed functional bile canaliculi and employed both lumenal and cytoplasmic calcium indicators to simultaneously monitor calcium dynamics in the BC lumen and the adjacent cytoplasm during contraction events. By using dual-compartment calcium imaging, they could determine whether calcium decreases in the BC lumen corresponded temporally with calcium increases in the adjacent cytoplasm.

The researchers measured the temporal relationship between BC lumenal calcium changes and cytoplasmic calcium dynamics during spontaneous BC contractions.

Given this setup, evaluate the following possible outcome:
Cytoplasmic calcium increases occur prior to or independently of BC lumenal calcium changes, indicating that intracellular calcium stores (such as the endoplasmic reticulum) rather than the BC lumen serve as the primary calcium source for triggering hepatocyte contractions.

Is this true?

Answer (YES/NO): NO